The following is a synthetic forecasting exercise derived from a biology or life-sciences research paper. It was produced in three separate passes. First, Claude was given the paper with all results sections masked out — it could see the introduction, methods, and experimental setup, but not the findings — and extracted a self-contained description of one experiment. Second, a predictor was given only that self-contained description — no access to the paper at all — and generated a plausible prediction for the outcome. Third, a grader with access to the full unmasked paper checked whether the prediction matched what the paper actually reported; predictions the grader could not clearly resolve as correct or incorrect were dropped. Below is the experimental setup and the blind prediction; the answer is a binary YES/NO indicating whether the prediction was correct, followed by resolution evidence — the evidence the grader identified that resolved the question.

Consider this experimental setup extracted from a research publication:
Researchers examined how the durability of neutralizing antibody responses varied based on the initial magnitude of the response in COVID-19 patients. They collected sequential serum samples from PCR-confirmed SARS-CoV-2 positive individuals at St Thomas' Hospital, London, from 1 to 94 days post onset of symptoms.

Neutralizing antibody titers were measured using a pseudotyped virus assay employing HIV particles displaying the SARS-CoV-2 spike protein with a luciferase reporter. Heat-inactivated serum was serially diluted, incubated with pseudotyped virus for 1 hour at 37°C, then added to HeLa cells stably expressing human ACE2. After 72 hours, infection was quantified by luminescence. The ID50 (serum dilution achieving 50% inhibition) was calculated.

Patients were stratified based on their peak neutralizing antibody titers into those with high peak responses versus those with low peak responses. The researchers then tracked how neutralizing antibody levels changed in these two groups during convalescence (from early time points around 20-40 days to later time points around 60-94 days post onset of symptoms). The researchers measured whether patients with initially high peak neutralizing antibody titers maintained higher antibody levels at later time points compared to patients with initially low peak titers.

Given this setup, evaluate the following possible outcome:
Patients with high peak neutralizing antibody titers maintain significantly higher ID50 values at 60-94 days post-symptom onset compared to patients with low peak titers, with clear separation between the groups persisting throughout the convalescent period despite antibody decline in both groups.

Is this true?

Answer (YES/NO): YES